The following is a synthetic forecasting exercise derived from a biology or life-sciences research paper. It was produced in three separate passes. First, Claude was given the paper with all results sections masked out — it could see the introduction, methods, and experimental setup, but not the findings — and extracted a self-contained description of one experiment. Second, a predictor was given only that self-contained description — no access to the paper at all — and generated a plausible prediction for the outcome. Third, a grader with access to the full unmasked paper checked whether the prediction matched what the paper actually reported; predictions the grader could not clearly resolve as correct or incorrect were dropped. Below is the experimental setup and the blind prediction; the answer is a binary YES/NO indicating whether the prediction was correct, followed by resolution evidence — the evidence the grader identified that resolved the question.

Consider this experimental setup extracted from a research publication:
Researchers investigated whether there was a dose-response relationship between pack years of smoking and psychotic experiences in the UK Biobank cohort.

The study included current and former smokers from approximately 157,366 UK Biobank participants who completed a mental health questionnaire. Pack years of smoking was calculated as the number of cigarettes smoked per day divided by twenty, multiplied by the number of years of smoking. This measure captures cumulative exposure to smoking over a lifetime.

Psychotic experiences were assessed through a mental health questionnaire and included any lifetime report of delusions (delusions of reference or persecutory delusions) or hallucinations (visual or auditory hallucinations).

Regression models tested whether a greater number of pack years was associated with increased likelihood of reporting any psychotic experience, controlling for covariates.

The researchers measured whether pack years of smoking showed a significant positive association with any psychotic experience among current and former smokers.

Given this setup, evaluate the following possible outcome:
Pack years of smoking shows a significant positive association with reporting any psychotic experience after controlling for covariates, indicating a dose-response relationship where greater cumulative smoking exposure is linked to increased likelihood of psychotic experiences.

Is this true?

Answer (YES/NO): YES